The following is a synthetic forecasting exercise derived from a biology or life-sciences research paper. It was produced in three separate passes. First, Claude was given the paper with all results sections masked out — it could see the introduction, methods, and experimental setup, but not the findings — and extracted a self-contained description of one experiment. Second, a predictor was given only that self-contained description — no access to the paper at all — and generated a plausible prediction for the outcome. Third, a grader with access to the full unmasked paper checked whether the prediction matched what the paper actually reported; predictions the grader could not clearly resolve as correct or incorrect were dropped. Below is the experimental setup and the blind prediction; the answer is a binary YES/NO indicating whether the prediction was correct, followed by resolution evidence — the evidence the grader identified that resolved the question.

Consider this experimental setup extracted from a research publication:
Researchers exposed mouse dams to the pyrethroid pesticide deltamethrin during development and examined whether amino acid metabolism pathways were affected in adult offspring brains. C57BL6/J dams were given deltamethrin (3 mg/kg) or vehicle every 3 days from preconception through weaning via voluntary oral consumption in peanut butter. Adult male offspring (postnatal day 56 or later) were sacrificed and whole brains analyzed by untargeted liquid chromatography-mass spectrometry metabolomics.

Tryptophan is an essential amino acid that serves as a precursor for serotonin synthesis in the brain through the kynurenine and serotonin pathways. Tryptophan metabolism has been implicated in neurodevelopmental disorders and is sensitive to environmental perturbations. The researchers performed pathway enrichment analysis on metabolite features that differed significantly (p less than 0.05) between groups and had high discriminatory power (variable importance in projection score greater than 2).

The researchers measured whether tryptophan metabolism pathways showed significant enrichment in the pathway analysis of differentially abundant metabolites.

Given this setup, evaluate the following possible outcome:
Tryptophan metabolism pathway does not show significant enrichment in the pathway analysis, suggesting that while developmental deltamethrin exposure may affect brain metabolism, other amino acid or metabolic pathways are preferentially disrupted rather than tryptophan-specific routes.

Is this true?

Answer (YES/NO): NO